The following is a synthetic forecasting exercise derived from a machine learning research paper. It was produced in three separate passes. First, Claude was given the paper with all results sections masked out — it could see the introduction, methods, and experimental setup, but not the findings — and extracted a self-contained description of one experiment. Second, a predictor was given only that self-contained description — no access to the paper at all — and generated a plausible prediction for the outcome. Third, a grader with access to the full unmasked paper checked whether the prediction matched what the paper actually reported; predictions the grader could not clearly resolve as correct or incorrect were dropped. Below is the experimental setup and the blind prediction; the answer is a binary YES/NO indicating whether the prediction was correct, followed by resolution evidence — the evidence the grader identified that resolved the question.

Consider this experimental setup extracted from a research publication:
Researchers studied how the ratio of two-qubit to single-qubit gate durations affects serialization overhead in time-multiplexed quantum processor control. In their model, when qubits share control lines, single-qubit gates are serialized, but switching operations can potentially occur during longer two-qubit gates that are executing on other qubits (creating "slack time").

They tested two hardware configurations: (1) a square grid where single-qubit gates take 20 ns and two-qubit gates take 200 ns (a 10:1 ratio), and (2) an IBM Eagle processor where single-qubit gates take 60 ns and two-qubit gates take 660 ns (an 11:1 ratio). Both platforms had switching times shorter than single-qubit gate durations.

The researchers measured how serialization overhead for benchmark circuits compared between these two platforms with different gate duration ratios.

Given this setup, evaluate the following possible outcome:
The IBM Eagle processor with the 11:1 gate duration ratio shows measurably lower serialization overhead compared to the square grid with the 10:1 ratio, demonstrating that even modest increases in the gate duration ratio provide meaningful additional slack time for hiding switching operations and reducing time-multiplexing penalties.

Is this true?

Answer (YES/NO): NO